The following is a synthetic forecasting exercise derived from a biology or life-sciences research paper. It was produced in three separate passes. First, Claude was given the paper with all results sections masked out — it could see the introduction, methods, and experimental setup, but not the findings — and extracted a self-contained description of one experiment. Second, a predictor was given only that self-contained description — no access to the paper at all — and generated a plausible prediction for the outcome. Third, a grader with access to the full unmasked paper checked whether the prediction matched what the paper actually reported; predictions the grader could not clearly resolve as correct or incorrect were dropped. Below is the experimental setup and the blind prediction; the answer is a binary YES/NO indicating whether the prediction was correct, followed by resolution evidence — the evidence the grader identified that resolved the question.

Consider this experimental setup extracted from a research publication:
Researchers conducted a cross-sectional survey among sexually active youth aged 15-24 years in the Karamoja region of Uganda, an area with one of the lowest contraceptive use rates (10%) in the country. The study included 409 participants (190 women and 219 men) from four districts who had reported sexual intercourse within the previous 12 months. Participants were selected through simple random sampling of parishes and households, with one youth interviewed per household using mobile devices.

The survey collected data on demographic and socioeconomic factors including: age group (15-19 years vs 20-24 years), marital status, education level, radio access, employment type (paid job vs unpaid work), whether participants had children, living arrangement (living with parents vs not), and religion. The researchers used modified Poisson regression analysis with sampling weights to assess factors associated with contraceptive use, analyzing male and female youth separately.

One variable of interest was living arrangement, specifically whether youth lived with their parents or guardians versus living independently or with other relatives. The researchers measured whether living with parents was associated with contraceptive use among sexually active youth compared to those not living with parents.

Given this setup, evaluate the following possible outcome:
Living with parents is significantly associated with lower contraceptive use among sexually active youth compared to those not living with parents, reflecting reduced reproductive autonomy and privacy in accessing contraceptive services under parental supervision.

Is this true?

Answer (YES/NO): NO